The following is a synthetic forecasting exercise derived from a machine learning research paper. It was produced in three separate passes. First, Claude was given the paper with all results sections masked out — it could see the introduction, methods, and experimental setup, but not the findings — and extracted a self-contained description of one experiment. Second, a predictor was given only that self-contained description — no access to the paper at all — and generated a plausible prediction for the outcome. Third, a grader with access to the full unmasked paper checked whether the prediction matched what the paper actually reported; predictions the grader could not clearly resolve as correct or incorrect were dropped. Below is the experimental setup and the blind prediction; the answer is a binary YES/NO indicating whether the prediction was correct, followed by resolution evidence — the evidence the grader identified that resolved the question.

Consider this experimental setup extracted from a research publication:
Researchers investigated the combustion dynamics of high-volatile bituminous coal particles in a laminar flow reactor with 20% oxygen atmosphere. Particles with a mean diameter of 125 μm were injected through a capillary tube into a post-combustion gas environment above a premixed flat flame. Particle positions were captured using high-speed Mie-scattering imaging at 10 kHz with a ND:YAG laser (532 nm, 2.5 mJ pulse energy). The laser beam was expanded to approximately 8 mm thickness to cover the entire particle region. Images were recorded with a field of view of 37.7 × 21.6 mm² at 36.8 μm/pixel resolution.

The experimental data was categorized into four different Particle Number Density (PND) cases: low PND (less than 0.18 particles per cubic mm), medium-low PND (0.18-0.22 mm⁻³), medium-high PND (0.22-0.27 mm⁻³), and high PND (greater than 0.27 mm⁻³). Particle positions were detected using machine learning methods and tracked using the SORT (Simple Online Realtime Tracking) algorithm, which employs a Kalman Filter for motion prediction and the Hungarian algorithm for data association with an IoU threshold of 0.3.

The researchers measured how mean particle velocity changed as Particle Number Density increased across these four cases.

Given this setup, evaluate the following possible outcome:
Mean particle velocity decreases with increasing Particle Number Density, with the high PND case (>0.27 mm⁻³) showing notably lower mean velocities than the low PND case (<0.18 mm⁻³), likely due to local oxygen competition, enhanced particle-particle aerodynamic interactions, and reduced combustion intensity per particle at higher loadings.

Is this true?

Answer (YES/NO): YES